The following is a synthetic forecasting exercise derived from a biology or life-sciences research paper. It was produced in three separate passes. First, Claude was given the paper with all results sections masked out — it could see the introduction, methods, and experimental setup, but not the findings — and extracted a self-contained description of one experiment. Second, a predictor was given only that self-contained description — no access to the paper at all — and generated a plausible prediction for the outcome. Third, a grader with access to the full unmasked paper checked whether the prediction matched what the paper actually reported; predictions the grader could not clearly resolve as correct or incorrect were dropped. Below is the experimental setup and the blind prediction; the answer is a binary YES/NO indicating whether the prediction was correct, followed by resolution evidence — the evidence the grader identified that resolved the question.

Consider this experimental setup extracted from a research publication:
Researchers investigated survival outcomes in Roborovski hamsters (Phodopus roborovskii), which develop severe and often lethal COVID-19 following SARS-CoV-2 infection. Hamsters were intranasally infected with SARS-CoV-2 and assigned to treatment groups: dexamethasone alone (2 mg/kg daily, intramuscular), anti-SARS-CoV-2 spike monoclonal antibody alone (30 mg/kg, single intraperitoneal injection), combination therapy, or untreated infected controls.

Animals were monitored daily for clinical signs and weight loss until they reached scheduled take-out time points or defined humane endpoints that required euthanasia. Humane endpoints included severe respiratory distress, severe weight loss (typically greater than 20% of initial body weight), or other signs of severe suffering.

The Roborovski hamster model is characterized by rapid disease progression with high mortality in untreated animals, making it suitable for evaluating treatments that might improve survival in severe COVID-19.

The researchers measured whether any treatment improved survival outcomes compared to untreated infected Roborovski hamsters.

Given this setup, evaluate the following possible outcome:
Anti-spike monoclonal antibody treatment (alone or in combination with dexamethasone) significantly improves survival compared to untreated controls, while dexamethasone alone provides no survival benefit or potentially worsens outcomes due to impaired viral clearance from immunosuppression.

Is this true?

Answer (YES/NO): NO